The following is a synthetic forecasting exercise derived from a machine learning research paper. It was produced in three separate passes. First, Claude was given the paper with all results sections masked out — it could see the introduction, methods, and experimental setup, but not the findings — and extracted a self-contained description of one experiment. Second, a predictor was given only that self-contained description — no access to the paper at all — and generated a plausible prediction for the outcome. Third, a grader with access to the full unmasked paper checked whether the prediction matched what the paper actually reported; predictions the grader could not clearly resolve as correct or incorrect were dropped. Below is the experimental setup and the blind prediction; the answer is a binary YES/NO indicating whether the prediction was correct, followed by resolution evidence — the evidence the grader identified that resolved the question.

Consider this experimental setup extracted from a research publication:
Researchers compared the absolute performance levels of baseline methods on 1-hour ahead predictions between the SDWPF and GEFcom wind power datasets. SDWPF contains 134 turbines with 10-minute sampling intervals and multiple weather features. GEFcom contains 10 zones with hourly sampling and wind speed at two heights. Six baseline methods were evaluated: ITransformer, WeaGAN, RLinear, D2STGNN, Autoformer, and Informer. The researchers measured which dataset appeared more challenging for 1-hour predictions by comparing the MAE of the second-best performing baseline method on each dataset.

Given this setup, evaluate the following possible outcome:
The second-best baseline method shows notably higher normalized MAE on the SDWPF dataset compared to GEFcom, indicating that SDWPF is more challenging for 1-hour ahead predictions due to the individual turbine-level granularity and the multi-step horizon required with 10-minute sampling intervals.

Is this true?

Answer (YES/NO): YES